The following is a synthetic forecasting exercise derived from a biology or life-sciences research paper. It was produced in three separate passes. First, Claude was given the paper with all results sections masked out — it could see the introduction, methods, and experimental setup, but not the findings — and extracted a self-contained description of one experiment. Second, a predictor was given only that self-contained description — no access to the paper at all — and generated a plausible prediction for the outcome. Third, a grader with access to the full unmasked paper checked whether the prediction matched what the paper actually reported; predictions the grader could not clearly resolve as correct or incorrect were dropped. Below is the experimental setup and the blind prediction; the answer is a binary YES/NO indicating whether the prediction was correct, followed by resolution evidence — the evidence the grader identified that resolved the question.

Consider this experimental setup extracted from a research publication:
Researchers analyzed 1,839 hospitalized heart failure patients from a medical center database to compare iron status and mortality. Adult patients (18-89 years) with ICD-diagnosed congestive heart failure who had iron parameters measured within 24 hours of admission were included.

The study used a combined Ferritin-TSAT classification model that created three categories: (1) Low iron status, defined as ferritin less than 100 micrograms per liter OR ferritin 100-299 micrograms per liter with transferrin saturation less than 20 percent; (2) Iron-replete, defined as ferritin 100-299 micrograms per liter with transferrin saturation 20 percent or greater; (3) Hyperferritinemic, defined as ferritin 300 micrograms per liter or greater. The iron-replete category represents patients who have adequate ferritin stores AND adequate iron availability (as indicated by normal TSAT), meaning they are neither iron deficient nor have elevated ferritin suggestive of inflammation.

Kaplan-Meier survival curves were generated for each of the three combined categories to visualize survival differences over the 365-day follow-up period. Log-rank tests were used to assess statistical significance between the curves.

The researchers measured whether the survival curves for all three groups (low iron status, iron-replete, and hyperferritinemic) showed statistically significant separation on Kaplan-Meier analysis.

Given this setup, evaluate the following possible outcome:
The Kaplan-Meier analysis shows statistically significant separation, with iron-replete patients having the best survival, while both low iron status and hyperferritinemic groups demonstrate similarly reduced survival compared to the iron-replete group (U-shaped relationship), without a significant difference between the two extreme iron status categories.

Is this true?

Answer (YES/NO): NO